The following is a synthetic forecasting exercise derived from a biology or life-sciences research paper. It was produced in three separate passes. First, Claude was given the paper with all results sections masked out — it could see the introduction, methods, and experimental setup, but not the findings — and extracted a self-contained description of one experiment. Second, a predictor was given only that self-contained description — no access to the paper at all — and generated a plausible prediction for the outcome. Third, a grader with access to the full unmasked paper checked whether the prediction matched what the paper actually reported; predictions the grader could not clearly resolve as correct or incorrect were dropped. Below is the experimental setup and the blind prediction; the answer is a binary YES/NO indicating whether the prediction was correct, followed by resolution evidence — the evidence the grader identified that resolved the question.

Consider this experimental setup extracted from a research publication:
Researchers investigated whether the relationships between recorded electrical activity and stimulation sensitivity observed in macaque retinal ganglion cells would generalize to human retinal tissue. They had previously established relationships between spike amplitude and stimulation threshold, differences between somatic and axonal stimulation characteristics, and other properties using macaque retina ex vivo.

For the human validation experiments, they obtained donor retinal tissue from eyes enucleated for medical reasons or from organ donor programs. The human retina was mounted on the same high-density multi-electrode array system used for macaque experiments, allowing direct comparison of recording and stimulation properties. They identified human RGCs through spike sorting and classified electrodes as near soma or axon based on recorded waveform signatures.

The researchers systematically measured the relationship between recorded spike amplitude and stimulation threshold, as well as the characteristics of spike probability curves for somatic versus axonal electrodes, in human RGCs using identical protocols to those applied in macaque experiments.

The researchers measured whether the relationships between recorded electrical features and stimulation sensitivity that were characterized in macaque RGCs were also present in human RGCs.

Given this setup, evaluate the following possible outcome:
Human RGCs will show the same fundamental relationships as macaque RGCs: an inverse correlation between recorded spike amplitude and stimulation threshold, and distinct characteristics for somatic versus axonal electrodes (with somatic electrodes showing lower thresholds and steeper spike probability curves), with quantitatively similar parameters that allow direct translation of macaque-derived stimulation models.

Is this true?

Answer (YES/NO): NO